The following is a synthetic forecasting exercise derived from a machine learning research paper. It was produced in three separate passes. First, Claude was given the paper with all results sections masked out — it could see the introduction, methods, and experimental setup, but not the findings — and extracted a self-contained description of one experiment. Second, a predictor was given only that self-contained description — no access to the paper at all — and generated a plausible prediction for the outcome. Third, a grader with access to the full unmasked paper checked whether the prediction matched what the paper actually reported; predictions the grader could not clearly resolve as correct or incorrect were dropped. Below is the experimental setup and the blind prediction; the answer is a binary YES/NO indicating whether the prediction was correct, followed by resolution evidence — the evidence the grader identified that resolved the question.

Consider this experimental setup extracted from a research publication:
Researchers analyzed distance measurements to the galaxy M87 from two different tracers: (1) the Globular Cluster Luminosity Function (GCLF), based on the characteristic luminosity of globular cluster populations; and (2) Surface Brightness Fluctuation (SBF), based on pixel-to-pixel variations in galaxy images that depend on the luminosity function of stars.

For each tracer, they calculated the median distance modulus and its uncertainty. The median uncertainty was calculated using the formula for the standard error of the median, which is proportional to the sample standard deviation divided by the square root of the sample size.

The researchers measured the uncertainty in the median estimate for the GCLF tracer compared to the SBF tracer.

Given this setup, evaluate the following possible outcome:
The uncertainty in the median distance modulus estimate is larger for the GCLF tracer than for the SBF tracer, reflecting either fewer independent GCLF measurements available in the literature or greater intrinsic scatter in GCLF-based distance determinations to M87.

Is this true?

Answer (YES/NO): YES